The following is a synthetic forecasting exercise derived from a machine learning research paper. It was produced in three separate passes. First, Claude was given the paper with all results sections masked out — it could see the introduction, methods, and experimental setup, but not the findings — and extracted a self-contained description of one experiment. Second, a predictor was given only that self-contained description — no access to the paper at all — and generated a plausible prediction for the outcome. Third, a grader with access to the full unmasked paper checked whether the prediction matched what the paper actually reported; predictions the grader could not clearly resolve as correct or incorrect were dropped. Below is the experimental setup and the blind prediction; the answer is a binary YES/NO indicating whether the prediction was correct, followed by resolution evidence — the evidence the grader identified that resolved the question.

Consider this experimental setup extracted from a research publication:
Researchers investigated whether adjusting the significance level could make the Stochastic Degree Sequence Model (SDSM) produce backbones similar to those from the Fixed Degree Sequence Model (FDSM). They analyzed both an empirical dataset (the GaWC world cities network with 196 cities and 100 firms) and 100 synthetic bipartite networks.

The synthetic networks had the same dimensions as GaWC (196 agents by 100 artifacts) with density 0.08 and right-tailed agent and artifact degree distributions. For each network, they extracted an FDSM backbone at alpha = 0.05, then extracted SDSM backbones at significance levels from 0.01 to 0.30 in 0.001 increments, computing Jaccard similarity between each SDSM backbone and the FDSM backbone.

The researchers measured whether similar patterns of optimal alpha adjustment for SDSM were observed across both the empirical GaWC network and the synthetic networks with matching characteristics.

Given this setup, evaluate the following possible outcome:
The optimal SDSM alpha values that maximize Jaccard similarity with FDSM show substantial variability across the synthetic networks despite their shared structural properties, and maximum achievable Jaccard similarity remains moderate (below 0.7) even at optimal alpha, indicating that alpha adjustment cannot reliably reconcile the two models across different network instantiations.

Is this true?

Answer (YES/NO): NO